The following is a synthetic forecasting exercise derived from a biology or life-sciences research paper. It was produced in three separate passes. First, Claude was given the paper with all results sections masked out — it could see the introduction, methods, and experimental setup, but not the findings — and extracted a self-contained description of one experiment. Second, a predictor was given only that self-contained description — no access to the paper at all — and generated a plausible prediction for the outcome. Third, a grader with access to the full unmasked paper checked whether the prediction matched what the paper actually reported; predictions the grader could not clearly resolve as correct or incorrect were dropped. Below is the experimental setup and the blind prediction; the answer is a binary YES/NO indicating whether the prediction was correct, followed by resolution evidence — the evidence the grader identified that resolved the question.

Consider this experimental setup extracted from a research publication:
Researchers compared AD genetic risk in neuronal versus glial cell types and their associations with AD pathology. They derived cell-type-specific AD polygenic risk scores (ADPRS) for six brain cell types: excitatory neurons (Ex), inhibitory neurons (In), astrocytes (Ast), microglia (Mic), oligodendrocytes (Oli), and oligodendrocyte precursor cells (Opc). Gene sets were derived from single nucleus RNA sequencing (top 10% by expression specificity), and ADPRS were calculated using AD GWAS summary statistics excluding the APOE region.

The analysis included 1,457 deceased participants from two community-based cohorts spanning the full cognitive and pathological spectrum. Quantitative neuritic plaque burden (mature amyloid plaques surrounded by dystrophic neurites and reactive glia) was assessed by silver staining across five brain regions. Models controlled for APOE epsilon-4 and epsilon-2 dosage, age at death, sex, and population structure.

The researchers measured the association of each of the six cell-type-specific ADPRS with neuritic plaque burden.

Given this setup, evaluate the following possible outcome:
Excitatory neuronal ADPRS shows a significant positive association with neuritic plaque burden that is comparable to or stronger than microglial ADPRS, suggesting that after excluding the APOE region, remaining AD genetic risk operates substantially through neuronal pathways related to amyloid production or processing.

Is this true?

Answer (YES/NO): NO